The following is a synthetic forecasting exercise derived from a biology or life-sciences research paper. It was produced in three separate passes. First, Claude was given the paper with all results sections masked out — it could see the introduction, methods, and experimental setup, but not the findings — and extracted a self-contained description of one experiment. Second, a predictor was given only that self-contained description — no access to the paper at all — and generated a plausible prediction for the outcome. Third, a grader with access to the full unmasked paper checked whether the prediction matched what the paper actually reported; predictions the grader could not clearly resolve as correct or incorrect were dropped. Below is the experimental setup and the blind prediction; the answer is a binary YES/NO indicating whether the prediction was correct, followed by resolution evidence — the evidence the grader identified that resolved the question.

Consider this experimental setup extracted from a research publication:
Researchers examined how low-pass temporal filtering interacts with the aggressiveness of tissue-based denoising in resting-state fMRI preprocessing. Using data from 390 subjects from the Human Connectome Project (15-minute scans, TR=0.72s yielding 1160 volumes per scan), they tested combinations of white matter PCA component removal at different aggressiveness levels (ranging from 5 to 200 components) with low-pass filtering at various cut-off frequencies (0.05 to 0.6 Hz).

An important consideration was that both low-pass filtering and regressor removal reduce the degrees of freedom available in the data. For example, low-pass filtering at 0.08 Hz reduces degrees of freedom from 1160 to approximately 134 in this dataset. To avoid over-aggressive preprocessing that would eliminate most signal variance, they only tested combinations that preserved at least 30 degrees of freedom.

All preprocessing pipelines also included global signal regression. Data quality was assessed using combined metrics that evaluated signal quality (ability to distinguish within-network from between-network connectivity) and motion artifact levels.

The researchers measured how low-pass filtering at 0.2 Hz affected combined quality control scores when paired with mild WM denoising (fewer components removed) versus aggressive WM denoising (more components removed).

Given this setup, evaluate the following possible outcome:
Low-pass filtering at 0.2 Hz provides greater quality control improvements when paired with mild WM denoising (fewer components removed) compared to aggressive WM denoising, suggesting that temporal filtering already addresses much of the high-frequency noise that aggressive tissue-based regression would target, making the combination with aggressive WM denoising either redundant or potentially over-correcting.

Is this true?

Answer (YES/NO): YES